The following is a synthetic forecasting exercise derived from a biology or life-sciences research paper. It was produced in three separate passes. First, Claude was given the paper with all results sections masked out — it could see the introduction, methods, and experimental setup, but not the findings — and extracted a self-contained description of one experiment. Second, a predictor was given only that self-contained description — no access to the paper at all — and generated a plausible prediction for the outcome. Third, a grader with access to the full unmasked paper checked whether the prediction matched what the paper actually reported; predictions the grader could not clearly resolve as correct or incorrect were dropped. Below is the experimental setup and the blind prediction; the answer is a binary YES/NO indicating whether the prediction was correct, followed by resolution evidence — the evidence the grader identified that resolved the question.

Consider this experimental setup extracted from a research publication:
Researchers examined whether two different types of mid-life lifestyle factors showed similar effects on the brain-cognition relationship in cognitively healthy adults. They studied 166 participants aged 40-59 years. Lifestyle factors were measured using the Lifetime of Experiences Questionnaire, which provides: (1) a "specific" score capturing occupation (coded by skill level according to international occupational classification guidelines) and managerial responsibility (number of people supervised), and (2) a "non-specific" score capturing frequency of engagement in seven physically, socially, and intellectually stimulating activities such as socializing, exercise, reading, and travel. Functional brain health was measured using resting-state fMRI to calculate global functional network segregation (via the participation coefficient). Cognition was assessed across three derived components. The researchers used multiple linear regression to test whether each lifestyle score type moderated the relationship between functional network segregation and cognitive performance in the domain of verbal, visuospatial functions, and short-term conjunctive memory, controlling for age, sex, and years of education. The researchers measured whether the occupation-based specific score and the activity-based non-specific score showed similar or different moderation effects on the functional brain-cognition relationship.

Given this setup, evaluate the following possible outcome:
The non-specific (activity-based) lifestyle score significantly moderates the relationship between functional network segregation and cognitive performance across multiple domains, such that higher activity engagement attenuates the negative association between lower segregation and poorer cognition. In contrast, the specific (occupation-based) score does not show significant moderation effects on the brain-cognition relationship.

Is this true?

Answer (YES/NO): NO